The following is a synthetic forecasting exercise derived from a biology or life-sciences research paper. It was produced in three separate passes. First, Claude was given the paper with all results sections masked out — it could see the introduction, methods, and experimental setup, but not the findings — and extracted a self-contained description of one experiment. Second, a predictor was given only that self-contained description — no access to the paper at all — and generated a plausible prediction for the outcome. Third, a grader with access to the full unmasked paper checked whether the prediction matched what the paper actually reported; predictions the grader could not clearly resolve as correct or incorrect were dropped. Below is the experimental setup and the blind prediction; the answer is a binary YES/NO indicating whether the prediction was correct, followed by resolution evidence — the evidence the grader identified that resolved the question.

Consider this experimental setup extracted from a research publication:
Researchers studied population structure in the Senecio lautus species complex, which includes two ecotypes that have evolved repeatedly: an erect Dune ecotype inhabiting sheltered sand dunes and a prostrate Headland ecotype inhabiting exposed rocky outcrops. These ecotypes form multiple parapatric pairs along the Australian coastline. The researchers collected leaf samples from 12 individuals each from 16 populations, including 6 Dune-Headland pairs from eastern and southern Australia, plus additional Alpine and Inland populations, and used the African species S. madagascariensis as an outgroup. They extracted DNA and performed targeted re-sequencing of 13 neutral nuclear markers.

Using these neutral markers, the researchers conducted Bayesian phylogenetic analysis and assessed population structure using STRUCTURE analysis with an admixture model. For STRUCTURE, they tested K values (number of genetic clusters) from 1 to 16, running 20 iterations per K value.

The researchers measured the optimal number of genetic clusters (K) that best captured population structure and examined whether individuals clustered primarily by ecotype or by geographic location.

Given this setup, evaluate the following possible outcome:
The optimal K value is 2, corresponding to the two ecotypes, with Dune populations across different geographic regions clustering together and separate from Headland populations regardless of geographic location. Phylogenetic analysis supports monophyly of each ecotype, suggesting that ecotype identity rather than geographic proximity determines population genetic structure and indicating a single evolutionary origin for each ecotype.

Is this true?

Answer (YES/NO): NO